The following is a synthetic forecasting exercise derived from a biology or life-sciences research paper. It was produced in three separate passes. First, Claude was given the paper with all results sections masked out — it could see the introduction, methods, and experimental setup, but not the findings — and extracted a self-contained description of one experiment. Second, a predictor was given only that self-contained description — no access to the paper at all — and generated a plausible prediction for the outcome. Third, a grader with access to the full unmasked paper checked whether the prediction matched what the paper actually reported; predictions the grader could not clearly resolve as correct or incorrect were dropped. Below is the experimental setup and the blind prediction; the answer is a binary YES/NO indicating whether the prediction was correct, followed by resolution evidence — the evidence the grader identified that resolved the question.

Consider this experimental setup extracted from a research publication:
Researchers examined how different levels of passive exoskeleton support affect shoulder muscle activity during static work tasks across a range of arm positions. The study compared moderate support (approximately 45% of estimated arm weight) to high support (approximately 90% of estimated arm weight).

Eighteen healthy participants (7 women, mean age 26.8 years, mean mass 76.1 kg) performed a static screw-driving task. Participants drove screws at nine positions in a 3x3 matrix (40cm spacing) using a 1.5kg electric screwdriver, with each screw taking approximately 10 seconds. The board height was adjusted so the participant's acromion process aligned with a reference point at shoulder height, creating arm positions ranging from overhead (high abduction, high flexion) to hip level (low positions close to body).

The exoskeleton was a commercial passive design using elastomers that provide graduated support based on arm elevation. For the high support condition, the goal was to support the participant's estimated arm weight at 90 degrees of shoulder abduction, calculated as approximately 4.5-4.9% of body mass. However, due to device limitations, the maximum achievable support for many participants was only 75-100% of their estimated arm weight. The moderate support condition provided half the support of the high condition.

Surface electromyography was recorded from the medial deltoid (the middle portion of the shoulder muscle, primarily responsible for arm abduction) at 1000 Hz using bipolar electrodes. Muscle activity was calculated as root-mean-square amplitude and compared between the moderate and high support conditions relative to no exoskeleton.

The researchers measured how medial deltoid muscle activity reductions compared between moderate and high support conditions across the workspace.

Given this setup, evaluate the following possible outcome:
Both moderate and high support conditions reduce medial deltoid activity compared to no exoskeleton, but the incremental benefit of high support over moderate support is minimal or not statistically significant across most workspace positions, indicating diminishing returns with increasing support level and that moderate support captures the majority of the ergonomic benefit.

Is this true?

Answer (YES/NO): NO